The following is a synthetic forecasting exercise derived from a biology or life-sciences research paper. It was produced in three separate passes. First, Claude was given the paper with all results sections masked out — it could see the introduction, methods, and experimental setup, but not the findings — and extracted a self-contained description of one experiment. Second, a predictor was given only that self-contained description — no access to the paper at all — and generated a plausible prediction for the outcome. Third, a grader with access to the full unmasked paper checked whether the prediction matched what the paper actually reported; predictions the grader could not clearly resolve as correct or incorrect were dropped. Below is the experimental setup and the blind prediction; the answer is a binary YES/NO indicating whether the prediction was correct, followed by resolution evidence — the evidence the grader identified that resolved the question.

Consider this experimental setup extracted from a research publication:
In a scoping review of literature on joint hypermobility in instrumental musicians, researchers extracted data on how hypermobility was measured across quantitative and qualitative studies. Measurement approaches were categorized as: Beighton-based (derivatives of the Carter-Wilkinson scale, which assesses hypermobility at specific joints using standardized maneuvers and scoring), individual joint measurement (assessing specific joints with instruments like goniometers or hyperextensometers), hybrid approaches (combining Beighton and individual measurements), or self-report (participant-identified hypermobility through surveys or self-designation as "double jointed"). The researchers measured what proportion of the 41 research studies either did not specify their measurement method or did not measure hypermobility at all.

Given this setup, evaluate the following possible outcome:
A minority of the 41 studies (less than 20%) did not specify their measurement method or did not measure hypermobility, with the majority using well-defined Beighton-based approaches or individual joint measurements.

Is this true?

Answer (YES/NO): NO